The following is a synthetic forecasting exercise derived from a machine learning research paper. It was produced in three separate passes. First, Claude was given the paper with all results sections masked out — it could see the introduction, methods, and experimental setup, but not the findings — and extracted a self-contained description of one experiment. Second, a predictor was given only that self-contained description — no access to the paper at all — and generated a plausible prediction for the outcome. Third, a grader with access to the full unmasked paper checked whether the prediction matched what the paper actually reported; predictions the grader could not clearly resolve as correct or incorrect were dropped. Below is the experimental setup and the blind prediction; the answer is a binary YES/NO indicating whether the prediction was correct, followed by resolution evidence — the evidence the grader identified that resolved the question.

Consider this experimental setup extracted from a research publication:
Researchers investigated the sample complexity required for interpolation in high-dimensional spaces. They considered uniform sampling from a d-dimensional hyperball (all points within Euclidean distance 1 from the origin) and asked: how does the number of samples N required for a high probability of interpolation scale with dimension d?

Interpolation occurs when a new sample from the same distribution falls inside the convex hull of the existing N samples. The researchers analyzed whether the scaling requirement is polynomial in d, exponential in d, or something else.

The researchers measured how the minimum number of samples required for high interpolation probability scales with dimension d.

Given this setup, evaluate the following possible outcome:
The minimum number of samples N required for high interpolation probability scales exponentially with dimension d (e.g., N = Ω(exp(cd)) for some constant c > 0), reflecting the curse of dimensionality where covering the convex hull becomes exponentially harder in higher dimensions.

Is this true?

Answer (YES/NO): YES